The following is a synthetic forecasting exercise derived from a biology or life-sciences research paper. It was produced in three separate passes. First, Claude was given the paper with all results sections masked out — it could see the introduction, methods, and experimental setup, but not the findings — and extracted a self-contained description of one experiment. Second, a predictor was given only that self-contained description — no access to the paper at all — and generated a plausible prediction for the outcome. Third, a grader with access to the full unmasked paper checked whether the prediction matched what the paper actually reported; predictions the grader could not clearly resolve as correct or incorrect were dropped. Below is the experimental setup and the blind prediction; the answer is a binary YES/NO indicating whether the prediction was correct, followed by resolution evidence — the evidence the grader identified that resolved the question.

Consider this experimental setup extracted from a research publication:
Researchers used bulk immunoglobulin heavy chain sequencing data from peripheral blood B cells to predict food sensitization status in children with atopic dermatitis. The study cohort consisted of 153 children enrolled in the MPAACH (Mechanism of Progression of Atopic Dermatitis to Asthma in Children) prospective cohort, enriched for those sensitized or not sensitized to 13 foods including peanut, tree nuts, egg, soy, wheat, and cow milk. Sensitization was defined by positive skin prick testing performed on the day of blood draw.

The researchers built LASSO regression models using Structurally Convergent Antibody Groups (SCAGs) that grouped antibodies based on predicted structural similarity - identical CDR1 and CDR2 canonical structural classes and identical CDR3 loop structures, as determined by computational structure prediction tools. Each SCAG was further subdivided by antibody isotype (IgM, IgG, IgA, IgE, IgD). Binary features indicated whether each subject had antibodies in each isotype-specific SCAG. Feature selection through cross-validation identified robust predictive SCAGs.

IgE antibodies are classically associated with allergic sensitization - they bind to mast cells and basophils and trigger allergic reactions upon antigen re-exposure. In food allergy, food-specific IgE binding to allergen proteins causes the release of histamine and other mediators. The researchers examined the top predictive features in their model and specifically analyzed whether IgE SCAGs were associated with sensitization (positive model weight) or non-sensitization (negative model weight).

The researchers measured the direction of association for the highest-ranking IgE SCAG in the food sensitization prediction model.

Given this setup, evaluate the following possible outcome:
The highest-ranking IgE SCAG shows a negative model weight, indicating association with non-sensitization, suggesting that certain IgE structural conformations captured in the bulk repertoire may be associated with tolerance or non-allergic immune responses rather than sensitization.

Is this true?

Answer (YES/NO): YES